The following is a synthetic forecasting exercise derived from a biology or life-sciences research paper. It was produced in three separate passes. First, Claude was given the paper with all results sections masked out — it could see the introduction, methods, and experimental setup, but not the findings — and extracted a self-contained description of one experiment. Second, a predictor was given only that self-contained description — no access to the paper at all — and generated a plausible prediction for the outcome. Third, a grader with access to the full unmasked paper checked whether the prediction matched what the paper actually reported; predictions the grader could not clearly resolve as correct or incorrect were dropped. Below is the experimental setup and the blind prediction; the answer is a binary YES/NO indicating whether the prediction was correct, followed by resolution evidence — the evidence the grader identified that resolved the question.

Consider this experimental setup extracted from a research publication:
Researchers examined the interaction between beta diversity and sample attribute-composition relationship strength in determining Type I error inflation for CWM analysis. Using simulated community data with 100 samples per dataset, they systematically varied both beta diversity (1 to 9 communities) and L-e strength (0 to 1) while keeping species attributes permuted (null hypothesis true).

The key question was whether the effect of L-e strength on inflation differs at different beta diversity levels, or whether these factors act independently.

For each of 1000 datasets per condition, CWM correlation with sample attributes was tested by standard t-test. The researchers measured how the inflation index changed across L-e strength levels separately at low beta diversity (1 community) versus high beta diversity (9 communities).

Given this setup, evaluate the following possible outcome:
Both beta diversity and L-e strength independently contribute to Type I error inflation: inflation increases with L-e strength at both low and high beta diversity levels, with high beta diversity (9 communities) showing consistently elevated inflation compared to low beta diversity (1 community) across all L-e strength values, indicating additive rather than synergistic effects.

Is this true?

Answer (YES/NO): NO